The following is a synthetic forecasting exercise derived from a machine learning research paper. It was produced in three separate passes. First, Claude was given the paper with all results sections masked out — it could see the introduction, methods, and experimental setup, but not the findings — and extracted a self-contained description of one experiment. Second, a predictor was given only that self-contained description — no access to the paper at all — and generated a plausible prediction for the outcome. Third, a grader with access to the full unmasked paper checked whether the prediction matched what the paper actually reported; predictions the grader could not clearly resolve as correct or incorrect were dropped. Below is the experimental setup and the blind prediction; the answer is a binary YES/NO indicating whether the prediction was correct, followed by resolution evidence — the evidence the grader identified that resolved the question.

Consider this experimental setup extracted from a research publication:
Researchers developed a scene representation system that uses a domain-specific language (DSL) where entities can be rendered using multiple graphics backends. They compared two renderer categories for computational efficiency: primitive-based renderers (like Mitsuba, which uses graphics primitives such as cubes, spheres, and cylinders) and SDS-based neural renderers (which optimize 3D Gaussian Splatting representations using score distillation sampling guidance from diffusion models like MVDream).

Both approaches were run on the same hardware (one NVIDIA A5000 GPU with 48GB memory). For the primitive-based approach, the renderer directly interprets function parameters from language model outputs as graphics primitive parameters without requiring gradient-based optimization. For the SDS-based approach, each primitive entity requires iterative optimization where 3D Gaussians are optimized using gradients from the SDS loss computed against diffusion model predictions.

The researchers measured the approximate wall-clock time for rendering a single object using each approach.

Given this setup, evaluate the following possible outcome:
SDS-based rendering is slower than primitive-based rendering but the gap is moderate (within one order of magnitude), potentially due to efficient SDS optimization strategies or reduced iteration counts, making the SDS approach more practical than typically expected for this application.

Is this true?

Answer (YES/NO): NO